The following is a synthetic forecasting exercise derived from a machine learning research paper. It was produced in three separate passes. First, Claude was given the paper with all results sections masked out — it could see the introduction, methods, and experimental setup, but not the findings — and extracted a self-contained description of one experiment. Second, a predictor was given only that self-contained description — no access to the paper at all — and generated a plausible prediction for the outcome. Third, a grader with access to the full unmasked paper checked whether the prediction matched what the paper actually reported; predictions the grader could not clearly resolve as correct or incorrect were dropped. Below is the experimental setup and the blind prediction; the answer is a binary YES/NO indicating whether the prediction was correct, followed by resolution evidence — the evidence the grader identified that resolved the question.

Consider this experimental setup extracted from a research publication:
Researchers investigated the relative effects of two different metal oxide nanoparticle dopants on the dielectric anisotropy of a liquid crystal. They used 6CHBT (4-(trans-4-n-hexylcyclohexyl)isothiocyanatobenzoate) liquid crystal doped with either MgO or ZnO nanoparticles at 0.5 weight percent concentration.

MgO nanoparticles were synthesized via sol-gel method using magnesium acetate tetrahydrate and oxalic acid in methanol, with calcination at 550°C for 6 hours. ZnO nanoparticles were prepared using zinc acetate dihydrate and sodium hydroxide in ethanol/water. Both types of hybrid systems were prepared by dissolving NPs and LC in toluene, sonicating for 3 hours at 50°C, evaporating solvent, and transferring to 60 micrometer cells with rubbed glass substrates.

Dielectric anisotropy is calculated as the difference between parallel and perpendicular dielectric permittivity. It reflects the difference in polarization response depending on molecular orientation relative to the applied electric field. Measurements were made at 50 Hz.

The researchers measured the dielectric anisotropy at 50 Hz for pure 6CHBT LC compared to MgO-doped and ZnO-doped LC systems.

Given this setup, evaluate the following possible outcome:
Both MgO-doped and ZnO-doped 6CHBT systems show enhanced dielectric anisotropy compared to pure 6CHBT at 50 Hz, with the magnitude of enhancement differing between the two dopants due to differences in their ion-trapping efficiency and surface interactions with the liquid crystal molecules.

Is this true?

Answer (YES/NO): NO